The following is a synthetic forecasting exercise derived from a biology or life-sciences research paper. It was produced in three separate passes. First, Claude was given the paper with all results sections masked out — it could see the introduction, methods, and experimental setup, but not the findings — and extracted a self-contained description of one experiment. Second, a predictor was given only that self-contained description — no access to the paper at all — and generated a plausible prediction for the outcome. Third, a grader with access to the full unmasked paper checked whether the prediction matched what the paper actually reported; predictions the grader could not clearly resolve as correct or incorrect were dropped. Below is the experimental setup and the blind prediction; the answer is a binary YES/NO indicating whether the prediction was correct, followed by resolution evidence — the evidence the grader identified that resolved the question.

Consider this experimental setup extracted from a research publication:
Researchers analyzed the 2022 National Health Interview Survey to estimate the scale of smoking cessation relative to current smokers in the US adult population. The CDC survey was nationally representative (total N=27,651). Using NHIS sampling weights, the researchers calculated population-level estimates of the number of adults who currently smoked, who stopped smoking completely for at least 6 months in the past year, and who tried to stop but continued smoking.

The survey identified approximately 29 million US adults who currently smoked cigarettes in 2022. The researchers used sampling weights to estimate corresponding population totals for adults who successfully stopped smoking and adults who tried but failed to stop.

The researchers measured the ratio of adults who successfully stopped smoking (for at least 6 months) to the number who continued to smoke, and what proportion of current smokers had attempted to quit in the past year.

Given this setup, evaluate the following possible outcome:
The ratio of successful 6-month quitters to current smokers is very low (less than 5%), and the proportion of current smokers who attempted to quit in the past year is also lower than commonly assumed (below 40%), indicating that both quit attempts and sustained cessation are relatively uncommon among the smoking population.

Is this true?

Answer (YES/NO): NO